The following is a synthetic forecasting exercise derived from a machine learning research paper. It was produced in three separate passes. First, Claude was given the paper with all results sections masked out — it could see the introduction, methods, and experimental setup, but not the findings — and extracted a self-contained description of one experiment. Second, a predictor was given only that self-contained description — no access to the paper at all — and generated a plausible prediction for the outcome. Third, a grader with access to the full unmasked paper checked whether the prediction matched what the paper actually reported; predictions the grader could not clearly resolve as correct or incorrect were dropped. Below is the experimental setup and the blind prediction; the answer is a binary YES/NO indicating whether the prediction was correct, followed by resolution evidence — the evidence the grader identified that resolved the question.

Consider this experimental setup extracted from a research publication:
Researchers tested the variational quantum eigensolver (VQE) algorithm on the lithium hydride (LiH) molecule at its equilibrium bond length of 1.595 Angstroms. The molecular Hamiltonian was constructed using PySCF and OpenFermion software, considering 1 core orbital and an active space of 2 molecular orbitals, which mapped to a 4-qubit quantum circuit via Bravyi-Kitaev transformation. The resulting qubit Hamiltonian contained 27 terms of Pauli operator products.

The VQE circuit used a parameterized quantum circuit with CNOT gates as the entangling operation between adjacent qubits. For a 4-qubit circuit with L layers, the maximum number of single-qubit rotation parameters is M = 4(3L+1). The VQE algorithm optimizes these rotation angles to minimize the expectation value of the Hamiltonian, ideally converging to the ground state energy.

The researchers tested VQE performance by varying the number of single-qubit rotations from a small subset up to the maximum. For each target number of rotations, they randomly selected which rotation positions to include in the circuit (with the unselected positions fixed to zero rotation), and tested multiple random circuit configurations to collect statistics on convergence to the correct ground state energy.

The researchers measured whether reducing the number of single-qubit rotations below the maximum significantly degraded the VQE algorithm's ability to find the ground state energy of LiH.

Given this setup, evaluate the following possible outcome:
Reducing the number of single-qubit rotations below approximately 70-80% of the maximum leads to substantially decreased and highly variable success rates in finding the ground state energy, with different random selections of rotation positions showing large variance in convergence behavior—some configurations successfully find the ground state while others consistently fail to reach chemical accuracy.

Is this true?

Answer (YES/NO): NO